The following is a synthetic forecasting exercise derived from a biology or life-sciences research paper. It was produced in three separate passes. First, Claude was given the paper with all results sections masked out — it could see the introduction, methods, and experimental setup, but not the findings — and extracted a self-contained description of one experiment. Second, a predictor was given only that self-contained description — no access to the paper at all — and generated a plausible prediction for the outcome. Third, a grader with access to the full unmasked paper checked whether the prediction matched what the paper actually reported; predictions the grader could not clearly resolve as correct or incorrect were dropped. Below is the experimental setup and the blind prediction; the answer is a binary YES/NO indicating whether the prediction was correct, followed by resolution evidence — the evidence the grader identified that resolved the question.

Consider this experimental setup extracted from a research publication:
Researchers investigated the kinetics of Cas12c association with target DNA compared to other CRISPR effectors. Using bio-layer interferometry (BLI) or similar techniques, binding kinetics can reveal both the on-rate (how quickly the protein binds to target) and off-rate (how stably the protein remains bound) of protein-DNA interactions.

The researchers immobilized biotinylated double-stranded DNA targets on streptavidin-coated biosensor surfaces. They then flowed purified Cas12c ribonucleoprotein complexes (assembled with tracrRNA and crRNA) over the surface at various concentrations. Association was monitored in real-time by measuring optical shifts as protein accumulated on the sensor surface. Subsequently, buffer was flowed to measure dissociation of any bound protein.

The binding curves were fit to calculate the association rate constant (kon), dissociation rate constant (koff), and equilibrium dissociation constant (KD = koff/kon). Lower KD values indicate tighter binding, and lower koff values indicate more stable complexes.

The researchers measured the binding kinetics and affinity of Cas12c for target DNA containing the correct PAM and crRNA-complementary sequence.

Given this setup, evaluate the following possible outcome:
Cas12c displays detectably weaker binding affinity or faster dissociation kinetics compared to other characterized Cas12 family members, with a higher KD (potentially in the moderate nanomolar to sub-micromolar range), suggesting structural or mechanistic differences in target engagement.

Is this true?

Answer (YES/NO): NO